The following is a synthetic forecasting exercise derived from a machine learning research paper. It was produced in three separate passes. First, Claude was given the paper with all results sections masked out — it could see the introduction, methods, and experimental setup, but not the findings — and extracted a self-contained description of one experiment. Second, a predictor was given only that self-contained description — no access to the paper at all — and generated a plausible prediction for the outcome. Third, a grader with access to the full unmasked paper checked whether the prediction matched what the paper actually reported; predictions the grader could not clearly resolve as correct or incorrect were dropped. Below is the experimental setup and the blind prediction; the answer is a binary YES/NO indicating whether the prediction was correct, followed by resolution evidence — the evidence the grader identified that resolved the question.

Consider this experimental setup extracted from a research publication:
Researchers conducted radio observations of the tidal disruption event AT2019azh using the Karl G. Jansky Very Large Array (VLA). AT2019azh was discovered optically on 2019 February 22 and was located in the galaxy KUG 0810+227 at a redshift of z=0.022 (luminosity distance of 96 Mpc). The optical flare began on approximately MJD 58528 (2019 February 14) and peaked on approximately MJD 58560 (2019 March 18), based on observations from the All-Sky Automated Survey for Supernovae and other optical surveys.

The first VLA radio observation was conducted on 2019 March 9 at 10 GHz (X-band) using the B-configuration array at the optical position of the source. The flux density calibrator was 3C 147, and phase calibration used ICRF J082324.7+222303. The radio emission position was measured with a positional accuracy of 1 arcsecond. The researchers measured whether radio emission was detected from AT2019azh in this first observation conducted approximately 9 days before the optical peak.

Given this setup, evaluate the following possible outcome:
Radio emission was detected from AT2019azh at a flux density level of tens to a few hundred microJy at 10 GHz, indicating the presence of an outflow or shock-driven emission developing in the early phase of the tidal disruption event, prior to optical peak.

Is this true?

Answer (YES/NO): YES